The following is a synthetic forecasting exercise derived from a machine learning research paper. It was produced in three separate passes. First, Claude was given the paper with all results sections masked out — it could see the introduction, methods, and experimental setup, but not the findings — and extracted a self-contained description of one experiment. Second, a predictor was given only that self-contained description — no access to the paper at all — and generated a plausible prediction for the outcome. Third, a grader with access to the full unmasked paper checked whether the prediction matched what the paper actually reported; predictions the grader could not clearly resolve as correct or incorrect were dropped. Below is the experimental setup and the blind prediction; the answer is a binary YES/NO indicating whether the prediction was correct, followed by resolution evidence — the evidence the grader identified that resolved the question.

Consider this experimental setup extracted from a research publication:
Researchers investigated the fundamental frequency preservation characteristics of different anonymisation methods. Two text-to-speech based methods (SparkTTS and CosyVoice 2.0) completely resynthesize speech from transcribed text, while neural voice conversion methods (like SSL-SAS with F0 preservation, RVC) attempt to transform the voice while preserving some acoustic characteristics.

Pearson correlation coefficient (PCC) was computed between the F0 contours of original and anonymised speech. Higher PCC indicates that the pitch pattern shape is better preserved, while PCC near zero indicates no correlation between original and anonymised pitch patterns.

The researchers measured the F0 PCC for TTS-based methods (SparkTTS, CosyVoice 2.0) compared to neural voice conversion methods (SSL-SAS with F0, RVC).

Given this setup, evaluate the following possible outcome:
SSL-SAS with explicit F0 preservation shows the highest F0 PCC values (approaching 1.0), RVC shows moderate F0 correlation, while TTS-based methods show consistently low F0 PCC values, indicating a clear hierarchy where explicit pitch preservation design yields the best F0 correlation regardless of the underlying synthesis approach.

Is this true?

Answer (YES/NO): NO